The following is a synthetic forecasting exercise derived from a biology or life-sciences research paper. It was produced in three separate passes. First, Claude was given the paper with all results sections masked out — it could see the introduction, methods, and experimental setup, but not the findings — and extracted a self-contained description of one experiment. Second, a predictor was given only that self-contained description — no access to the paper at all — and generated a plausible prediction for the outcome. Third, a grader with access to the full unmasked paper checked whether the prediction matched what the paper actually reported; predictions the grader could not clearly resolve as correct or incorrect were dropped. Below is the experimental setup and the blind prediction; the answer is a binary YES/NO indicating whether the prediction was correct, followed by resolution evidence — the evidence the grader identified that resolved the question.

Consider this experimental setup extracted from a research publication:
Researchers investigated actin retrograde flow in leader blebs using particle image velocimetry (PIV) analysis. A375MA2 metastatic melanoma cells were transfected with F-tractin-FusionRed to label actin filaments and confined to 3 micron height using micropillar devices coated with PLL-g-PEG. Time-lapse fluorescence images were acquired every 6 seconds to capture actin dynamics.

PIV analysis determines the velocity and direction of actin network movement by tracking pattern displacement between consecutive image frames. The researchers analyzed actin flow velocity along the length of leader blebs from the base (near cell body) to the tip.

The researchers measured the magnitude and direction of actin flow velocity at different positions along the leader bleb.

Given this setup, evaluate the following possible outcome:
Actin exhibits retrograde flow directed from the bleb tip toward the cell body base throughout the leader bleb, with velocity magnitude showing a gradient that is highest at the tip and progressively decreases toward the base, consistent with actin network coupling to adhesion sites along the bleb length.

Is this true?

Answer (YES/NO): NO